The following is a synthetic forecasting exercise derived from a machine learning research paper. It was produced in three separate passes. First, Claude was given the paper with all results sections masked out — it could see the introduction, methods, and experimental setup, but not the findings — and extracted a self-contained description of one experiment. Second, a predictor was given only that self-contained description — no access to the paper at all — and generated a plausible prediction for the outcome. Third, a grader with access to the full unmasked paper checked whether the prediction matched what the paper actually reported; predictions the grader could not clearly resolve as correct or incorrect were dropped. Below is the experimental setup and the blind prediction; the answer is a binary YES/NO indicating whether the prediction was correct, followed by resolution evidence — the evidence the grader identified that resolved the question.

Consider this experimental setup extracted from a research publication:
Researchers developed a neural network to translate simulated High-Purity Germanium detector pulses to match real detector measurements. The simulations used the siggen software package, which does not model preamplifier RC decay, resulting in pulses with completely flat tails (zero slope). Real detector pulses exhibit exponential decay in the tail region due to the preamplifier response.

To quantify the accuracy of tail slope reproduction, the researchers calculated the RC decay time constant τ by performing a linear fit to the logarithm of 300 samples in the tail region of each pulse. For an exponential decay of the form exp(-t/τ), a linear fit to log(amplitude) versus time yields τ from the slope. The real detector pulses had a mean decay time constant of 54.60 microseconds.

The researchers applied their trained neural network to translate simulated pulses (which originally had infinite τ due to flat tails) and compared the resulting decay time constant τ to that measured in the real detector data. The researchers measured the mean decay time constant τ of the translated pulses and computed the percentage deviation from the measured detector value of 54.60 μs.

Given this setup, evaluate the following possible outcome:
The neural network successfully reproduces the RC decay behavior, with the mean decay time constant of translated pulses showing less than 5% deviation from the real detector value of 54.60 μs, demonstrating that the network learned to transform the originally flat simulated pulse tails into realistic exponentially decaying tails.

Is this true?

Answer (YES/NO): YES